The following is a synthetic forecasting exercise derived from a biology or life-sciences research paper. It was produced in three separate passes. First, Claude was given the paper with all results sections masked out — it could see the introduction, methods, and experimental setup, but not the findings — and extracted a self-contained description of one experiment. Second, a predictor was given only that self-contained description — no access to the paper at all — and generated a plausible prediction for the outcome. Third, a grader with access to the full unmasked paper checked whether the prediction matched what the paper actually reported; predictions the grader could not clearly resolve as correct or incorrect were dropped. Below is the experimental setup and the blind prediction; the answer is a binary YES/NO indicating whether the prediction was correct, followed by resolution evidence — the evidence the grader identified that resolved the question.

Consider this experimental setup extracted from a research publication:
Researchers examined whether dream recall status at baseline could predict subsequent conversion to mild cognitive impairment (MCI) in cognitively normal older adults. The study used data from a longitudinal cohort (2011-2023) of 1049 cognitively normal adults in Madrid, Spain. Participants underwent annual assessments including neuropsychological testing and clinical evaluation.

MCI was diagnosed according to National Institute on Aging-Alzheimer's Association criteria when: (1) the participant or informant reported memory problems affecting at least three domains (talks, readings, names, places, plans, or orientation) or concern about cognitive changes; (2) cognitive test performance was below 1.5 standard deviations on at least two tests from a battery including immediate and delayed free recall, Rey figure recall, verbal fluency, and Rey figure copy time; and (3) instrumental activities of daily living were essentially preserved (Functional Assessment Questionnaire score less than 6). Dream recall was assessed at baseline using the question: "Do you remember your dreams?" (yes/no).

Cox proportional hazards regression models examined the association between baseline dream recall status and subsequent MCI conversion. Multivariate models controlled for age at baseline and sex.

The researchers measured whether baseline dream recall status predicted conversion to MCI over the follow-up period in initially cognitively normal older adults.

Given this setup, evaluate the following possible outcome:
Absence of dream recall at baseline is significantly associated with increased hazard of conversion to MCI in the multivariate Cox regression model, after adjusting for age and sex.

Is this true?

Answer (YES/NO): NO